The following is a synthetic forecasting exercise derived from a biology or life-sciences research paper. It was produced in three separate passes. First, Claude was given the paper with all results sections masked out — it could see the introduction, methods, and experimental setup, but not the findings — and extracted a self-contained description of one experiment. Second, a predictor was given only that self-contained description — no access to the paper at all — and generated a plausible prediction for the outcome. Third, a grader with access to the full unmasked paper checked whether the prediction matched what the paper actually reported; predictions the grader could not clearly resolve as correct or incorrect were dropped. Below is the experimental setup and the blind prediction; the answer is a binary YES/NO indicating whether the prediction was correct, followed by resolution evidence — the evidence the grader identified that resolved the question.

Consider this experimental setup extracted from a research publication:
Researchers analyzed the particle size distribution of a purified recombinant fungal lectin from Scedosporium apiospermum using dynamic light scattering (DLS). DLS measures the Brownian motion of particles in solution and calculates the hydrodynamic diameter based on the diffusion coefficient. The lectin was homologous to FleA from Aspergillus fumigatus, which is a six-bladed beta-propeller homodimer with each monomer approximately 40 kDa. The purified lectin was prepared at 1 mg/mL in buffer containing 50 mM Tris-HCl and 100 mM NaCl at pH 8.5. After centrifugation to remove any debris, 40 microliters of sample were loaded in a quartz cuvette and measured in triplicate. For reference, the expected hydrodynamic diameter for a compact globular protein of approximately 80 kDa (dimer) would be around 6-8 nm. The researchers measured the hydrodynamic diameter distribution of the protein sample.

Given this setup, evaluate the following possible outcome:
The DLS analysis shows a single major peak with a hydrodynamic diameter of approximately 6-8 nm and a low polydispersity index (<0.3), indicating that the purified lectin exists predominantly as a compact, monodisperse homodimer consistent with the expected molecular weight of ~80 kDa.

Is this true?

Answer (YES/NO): NO